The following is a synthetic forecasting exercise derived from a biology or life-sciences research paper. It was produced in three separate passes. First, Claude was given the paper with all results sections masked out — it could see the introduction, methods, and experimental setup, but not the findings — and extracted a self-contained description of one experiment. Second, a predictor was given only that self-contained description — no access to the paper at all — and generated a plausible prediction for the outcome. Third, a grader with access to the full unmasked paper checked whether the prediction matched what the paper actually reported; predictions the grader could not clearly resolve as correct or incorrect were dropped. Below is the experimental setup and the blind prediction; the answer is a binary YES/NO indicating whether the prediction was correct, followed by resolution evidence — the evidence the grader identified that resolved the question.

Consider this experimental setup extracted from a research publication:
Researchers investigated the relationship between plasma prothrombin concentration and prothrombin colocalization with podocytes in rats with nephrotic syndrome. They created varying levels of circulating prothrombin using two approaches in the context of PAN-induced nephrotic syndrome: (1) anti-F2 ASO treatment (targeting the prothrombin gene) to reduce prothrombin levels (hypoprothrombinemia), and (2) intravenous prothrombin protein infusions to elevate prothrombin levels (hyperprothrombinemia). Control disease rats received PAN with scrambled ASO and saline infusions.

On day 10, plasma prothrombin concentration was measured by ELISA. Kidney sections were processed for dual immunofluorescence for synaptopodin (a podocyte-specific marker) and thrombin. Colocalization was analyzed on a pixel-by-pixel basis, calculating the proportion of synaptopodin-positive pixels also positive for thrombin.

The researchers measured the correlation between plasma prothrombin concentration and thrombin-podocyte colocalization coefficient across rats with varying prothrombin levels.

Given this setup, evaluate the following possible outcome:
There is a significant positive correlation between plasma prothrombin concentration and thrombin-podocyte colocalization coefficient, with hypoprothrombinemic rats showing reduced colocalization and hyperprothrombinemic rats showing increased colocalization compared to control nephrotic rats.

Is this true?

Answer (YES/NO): NO